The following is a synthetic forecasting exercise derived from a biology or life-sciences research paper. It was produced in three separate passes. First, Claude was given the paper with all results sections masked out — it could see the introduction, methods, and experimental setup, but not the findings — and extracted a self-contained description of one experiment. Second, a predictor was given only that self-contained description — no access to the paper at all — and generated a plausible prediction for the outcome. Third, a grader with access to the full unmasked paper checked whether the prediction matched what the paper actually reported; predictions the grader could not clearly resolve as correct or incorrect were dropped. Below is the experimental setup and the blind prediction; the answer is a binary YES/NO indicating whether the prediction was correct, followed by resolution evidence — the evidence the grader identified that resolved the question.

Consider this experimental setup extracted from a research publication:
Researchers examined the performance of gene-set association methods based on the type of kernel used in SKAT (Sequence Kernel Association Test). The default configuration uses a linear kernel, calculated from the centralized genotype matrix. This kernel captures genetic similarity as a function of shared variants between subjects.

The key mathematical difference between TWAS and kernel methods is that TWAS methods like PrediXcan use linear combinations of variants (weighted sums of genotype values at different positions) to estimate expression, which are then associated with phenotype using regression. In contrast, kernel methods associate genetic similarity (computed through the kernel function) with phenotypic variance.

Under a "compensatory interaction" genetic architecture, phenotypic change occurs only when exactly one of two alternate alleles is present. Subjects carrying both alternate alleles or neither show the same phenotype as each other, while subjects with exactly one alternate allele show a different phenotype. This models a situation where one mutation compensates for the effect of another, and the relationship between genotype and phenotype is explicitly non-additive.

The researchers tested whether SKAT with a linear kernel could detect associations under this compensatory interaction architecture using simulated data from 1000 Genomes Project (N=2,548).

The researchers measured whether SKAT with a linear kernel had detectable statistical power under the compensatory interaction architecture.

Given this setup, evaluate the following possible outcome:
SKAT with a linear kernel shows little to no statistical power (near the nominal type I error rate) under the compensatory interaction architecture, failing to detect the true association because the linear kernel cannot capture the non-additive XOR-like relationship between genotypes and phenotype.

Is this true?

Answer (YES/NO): NO